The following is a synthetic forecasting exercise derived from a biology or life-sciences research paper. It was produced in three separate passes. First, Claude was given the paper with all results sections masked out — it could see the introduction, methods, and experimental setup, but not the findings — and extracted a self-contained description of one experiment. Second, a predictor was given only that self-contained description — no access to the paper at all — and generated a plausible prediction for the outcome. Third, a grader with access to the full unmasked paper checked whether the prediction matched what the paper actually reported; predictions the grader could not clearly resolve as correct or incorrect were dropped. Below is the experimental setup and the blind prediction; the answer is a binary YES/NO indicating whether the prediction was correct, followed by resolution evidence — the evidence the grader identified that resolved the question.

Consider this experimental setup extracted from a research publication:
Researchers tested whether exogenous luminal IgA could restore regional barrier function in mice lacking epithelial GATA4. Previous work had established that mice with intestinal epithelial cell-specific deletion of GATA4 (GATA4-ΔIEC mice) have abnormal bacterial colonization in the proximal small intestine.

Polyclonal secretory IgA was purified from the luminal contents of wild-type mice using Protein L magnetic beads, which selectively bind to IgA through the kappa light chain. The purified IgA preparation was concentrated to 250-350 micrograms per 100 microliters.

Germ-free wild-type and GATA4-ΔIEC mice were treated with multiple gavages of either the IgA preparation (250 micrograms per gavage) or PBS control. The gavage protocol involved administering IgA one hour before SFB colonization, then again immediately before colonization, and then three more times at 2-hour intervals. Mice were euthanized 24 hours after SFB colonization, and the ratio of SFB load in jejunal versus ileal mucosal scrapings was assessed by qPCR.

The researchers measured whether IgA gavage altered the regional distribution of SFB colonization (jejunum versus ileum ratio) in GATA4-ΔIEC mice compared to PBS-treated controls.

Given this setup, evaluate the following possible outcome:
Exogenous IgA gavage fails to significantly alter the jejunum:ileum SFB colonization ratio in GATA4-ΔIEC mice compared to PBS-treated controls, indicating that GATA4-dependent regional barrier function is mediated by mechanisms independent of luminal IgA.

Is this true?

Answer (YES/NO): NO